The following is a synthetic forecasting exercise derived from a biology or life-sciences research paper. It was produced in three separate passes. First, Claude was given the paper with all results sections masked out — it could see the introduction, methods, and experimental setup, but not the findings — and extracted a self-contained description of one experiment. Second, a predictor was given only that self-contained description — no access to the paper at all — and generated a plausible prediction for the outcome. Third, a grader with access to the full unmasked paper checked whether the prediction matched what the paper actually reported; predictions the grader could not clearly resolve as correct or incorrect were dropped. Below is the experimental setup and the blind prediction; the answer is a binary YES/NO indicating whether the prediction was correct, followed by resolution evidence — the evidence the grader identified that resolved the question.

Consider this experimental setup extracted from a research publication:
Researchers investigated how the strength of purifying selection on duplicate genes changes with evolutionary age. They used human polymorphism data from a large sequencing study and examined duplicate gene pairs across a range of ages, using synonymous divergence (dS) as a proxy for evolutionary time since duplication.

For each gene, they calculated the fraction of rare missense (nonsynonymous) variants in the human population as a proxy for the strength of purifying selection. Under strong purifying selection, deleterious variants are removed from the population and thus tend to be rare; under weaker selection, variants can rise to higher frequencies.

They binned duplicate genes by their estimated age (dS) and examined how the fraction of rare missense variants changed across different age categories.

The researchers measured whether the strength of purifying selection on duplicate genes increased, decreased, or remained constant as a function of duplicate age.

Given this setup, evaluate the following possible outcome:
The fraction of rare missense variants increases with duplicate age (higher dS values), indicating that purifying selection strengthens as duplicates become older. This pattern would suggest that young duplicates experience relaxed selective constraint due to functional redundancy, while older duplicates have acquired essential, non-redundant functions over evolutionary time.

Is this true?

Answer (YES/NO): YES